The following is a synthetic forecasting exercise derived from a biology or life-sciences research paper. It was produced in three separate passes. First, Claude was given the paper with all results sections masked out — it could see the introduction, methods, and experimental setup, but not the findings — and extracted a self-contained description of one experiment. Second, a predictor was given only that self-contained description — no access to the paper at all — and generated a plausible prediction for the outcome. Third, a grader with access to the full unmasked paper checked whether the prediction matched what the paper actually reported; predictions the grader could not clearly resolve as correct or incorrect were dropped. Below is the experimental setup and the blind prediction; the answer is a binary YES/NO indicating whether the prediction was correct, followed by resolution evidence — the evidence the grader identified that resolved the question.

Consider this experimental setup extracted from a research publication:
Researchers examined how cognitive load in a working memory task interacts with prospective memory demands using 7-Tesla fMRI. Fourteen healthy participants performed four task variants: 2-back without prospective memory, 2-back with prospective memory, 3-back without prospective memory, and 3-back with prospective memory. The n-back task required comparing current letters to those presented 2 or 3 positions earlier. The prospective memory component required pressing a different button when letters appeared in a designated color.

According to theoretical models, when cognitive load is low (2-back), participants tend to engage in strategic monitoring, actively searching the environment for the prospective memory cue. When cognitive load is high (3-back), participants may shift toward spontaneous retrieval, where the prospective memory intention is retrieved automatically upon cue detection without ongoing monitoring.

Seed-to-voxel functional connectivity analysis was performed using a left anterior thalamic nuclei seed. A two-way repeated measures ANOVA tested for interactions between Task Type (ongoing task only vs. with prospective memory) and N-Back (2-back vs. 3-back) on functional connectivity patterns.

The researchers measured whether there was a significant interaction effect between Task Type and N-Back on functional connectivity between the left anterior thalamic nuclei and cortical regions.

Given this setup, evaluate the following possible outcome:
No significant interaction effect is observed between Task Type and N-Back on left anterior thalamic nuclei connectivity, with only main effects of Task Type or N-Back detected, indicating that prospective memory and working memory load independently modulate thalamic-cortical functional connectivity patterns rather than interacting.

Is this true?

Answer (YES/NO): NO